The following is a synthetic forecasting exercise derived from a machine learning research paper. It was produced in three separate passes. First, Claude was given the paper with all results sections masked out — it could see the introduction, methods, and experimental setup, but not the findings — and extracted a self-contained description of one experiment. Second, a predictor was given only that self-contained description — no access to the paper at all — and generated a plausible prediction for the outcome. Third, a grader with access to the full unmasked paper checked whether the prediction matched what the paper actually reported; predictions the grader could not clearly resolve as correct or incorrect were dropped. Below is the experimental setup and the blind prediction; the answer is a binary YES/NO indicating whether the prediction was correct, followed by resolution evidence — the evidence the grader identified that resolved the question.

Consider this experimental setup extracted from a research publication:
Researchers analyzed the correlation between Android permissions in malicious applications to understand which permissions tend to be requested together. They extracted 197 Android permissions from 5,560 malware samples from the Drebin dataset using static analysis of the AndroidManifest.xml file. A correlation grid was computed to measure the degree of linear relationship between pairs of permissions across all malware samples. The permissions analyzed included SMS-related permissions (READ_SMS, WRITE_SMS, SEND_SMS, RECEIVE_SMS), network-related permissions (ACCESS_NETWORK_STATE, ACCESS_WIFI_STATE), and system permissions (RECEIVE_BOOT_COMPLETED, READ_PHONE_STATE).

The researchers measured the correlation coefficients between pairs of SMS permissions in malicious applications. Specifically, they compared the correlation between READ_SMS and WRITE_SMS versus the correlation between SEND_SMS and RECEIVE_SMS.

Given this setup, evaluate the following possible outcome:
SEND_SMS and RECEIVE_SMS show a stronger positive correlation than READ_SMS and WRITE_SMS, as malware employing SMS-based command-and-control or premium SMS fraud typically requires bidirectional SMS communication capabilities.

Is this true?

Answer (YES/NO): NO